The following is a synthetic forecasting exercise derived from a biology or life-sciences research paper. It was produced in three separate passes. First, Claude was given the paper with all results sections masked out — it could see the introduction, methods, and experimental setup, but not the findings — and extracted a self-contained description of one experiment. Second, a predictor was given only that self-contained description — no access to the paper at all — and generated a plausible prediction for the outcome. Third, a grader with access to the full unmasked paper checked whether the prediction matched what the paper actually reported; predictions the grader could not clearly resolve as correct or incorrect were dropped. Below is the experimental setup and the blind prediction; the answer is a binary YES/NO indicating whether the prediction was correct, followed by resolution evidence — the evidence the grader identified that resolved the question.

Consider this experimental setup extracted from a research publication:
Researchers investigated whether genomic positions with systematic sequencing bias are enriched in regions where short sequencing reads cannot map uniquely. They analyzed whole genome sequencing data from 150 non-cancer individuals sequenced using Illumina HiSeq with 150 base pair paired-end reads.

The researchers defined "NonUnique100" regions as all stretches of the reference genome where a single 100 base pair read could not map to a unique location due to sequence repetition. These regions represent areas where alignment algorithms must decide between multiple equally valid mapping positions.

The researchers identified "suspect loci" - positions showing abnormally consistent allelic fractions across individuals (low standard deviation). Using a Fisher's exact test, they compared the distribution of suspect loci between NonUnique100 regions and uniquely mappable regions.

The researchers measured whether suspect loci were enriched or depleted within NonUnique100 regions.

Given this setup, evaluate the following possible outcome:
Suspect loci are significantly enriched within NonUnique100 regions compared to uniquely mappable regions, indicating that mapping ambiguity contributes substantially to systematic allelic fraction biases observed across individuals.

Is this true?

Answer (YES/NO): NO